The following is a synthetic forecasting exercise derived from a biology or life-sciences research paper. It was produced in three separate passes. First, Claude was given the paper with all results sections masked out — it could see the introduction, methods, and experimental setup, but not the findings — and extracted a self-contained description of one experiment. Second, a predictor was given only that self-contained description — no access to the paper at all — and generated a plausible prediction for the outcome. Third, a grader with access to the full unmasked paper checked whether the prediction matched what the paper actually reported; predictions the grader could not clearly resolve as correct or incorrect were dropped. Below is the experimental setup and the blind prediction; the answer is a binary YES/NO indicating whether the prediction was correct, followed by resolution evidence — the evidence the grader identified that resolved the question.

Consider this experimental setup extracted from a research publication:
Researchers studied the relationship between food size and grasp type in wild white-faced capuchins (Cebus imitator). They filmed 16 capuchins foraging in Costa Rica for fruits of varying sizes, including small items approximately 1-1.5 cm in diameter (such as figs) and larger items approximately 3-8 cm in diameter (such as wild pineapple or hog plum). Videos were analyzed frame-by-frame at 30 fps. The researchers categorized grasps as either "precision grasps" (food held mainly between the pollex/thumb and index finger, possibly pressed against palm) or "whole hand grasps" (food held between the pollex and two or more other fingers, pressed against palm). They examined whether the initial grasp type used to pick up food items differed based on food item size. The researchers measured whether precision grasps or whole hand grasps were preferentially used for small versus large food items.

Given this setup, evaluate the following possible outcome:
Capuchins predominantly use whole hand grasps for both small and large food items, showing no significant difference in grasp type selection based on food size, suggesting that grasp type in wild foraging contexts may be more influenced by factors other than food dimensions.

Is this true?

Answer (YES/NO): NO